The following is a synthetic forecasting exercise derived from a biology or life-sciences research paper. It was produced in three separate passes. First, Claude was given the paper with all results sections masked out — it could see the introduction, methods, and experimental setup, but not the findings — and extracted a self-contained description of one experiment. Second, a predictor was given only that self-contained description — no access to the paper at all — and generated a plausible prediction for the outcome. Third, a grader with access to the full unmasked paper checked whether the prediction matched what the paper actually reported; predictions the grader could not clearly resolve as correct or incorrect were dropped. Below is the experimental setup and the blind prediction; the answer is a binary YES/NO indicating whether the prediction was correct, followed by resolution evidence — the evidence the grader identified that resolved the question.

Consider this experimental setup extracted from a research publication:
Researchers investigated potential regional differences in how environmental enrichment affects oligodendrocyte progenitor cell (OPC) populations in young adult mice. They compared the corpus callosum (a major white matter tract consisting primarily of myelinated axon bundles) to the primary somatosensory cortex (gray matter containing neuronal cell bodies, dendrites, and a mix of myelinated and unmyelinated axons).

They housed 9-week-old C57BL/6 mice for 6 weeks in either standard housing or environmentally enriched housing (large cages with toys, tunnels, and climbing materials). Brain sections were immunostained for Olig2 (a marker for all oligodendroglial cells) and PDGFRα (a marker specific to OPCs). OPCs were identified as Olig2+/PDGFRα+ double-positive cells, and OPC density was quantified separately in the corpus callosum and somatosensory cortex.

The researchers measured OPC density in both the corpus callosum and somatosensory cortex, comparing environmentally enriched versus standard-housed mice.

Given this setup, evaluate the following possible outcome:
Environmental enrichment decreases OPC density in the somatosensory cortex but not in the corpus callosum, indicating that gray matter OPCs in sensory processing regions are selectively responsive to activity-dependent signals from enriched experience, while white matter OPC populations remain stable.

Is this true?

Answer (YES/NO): NO